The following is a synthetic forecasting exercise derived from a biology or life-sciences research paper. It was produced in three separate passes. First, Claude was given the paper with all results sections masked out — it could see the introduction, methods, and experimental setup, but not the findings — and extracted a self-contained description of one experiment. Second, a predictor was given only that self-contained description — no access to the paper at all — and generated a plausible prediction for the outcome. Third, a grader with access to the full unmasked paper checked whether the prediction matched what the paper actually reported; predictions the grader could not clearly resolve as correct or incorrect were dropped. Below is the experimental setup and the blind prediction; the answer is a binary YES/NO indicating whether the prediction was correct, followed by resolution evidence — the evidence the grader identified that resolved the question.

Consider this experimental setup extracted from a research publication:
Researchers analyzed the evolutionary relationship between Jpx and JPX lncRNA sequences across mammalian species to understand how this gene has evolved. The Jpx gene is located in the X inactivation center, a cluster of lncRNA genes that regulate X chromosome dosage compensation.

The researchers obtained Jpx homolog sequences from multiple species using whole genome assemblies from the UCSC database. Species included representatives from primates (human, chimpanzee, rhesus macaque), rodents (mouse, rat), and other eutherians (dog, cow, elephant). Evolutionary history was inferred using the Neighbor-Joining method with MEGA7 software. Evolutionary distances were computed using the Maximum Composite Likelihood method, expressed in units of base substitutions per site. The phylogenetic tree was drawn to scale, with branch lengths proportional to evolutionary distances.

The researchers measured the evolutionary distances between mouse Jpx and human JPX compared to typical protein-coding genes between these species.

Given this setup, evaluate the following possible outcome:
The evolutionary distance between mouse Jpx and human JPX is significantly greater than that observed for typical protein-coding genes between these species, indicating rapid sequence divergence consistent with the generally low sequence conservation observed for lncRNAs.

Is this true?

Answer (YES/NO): YES